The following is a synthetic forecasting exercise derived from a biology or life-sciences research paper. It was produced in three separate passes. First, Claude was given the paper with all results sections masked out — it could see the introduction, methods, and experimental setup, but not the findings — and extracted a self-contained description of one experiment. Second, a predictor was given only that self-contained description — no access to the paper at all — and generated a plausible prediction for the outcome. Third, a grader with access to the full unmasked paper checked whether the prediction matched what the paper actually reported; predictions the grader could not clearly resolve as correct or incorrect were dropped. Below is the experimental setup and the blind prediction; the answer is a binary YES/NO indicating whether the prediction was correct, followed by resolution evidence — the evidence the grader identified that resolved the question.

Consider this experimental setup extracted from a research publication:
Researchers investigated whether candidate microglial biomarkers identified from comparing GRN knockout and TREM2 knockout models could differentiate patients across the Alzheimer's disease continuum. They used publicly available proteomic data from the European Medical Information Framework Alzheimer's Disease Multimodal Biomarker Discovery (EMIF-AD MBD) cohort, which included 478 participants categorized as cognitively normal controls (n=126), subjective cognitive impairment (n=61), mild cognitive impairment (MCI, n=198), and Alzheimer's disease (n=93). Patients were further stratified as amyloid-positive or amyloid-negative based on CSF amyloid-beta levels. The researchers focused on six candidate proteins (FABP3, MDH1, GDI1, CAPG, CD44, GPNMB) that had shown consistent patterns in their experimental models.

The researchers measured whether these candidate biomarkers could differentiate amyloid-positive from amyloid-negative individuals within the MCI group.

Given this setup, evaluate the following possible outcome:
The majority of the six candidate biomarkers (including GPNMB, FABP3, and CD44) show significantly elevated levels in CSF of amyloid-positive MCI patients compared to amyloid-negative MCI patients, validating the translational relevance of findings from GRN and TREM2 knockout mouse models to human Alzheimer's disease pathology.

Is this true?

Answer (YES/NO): NO